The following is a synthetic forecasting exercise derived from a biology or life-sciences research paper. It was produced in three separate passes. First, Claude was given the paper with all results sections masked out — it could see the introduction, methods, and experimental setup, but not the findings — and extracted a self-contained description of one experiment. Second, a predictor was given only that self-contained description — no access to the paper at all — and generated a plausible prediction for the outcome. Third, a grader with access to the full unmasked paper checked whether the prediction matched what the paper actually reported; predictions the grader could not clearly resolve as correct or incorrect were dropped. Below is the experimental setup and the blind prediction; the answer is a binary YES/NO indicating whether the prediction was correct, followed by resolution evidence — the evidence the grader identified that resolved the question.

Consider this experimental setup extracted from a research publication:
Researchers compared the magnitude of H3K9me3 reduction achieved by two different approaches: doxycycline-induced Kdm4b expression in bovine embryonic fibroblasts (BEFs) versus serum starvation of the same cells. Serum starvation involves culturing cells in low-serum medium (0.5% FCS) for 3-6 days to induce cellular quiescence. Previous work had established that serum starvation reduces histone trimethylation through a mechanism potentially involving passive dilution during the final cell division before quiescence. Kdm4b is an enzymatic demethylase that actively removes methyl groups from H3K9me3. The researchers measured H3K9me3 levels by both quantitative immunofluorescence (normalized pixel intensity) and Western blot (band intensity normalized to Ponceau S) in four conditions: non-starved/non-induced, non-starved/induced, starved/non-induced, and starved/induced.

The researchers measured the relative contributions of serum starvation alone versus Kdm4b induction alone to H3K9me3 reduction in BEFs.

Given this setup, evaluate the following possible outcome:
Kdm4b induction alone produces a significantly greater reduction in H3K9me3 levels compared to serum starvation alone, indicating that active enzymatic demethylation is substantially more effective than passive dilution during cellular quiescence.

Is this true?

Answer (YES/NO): NO